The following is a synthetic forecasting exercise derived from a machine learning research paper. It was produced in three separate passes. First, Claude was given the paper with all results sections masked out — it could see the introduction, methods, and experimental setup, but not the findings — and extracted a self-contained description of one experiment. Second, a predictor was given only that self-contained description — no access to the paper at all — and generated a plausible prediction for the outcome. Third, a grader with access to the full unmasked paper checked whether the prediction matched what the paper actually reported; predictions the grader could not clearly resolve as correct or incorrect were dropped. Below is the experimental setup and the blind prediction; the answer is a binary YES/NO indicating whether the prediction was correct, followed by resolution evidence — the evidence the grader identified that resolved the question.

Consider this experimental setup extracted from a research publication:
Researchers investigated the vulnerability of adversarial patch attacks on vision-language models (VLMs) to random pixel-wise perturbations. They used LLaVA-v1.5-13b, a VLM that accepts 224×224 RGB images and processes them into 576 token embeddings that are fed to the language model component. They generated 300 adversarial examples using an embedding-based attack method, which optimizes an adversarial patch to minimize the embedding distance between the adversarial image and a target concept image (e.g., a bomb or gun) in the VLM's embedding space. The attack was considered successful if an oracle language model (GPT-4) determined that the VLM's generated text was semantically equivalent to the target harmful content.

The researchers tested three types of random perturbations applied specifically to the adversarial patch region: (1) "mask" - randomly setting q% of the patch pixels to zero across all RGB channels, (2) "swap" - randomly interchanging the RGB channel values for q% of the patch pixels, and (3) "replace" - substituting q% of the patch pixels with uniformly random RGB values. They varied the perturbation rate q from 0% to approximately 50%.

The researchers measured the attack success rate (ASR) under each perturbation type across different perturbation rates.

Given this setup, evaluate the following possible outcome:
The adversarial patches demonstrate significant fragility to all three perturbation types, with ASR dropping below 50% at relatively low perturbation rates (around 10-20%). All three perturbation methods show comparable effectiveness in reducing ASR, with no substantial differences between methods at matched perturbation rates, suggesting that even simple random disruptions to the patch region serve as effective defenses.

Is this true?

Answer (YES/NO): NO